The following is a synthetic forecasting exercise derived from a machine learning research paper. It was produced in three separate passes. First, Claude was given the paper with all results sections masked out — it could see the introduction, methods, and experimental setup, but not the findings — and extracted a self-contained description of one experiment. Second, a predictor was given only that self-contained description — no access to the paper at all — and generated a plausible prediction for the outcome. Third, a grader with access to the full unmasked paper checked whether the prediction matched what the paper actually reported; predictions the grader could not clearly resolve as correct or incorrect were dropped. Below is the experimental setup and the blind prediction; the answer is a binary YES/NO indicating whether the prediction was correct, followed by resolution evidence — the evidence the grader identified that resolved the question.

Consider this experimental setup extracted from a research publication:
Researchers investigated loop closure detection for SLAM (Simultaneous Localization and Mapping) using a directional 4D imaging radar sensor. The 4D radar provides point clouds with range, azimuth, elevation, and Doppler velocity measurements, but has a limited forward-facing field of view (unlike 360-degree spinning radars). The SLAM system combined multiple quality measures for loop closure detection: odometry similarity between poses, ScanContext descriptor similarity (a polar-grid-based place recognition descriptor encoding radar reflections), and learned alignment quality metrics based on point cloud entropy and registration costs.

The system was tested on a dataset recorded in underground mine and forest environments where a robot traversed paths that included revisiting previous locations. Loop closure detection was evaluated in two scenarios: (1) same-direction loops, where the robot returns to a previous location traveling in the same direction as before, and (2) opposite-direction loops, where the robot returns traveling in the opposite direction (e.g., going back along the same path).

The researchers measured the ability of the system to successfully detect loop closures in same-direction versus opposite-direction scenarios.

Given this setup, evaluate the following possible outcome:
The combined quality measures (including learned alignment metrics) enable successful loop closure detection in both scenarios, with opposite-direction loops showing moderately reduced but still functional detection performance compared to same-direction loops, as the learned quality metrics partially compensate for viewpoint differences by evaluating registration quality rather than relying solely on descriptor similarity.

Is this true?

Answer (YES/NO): NO